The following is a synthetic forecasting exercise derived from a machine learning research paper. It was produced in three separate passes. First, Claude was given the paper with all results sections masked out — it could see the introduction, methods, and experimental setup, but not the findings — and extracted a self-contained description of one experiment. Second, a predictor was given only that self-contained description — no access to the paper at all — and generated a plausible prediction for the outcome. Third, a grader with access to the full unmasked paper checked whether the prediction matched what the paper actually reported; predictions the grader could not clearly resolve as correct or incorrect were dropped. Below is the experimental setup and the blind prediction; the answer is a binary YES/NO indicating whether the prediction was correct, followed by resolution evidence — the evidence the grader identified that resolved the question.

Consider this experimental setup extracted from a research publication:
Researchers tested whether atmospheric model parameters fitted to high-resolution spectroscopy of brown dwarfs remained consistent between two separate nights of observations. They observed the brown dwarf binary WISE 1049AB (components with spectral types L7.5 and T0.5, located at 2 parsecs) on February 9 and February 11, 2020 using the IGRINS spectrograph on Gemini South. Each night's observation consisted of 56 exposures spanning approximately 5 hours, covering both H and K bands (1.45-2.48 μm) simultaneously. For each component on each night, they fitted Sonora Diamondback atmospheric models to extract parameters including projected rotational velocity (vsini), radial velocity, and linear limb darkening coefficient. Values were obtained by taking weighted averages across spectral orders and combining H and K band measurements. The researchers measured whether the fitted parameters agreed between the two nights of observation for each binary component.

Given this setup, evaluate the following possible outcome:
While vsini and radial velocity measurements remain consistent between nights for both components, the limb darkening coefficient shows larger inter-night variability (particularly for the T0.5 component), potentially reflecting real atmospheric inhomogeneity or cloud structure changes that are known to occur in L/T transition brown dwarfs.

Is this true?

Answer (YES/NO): NO